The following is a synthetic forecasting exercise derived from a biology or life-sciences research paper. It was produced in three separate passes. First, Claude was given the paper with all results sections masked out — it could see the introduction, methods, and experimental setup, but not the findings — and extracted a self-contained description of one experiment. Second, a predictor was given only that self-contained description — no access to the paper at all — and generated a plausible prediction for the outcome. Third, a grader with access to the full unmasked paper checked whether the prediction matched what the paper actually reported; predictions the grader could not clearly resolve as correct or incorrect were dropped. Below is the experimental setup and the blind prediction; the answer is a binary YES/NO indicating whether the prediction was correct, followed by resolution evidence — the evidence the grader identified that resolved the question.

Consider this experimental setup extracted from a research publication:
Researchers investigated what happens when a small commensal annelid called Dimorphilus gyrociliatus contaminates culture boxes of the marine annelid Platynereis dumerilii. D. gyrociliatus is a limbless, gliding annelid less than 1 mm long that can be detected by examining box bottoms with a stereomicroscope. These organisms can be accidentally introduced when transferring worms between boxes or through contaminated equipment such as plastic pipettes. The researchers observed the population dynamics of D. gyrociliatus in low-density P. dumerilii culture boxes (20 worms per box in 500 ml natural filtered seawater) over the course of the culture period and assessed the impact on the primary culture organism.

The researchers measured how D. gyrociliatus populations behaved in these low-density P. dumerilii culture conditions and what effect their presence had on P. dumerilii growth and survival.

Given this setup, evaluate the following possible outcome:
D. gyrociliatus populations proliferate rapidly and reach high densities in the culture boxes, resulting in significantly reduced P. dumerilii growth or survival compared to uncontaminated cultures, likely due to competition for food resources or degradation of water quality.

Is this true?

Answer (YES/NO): YES